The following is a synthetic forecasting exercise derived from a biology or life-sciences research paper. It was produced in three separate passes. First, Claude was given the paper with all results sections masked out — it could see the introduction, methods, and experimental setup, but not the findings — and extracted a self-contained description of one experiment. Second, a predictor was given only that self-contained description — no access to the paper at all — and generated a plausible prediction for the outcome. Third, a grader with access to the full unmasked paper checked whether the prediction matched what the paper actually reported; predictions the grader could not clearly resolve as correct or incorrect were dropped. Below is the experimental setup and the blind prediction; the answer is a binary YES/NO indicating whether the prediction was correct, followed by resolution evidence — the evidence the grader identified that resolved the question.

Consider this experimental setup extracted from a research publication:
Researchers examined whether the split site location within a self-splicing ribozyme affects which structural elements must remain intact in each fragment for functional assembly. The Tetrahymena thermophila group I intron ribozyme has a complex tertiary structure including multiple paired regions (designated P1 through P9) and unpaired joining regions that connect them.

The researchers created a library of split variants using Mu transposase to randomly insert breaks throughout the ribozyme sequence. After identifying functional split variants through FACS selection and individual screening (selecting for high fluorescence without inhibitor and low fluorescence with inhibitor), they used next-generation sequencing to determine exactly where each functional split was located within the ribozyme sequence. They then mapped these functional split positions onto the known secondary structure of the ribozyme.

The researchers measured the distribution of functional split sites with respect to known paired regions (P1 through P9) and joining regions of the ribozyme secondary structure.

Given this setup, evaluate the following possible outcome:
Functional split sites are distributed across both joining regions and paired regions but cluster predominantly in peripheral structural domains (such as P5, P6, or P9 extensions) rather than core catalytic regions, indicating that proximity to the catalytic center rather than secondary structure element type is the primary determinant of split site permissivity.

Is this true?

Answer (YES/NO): NO